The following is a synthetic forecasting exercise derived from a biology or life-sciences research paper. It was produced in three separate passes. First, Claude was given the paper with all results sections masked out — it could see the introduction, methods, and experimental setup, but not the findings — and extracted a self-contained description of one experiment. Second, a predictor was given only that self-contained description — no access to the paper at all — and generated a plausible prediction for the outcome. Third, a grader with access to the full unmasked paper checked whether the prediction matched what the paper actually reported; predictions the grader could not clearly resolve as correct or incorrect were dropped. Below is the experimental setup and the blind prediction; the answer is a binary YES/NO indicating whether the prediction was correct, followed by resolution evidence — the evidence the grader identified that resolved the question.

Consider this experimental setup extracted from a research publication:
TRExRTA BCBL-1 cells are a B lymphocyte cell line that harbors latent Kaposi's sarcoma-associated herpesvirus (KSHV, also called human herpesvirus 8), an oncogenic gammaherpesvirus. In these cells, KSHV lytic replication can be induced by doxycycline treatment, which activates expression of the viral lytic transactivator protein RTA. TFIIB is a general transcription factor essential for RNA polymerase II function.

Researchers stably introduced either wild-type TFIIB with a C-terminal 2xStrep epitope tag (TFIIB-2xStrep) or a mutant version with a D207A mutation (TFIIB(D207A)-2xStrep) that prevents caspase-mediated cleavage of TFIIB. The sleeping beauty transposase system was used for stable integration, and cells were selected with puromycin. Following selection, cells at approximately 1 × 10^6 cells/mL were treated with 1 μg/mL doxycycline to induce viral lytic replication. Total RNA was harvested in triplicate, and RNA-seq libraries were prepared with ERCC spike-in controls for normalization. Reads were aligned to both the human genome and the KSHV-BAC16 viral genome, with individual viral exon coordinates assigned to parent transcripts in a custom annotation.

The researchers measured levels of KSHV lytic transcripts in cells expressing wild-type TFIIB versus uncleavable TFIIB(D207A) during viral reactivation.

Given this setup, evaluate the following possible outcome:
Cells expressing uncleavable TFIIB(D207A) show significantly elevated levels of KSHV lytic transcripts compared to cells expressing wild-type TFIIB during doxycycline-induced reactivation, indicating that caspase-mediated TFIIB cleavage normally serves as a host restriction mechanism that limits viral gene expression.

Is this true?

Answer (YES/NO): NO